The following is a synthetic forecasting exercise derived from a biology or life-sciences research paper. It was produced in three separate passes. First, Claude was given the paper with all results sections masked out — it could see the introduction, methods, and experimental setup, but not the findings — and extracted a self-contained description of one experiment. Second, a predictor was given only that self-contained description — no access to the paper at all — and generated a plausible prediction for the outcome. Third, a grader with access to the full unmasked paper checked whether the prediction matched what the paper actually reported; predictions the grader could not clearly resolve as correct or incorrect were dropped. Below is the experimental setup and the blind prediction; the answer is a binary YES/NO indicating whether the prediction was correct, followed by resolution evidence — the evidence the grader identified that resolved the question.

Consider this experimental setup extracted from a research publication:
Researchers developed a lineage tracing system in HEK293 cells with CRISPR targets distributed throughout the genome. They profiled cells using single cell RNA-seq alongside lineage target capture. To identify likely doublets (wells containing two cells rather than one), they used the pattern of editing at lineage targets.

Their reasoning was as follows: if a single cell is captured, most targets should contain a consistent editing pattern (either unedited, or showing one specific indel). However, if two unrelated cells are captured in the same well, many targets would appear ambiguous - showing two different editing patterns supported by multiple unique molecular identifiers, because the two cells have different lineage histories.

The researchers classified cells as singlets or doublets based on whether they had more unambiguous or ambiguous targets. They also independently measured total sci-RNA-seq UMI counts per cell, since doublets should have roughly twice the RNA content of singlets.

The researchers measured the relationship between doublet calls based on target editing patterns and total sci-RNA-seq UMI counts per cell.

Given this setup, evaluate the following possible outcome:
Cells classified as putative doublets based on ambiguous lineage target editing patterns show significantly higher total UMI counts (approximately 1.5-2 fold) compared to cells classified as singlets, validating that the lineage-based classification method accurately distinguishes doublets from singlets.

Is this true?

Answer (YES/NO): YES